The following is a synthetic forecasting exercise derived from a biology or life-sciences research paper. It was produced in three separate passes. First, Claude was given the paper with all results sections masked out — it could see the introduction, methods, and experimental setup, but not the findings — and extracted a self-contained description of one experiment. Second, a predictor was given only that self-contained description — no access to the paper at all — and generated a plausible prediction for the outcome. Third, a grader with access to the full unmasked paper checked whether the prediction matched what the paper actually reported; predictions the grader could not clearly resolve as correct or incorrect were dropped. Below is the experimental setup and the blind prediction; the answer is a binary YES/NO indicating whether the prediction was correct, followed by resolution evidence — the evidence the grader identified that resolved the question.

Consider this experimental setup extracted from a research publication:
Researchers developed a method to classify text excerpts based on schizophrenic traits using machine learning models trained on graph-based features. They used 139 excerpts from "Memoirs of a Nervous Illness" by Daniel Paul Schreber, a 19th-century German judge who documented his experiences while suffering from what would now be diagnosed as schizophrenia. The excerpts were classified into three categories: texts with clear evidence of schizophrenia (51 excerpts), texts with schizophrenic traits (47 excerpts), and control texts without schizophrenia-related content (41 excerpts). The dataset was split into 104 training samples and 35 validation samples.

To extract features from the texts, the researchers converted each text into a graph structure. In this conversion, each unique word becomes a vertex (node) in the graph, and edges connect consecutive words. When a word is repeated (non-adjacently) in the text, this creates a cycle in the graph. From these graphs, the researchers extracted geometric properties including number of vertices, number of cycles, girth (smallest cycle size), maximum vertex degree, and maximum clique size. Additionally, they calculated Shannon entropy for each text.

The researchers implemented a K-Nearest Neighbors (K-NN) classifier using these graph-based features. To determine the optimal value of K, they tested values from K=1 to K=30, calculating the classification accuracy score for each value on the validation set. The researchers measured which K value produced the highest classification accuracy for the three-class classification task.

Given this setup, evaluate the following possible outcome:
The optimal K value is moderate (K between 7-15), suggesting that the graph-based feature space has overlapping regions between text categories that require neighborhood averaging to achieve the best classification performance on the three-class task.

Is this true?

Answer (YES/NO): NO